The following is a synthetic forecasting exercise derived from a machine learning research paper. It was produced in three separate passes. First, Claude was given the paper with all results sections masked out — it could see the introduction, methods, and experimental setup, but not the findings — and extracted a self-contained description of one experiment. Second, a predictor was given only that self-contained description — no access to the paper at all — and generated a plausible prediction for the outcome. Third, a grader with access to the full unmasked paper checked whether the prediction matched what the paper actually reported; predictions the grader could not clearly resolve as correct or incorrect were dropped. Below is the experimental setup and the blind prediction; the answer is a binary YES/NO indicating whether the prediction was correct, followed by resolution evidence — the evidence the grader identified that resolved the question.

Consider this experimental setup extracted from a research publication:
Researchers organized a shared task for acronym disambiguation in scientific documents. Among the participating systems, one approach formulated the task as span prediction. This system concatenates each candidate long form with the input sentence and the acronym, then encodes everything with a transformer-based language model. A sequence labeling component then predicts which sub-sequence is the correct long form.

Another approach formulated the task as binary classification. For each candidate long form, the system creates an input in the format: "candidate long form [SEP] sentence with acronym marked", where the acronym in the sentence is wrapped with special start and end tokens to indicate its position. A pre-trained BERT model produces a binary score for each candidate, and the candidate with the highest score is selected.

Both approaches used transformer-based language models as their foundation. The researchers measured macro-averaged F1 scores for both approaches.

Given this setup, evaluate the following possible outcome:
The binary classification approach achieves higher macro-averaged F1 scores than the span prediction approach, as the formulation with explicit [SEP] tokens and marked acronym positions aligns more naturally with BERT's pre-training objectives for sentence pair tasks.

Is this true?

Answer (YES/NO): YES